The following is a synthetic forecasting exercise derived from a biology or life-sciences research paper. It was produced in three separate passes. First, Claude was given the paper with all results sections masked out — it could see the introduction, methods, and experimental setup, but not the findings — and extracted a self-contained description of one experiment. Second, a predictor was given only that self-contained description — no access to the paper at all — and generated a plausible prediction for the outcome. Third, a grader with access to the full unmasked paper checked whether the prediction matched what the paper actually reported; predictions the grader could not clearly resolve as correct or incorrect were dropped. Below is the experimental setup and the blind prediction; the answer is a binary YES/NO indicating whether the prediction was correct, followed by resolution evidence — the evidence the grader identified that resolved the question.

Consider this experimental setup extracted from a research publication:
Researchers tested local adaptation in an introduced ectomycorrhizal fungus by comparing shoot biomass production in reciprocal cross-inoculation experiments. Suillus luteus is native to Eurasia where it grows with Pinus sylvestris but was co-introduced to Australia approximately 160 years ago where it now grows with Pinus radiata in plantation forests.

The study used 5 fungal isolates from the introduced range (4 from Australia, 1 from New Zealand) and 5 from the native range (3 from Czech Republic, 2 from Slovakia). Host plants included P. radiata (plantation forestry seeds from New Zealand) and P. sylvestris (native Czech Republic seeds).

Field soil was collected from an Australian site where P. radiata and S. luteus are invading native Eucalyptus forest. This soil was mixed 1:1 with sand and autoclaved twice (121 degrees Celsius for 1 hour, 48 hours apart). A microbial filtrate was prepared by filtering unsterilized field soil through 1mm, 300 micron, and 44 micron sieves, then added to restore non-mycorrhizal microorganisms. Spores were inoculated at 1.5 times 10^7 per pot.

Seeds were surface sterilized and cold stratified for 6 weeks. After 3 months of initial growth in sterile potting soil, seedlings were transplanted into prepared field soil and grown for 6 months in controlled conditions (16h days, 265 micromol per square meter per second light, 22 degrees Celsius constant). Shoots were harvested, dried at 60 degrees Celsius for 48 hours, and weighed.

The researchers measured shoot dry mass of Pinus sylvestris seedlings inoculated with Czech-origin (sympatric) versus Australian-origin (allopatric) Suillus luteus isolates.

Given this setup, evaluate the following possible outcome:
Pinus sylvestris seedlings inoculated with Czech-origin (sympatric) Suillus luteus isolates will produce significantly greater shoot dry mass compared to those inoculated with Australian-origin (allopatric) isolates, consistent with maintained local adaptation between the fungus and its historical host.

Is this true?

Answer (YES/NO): NO